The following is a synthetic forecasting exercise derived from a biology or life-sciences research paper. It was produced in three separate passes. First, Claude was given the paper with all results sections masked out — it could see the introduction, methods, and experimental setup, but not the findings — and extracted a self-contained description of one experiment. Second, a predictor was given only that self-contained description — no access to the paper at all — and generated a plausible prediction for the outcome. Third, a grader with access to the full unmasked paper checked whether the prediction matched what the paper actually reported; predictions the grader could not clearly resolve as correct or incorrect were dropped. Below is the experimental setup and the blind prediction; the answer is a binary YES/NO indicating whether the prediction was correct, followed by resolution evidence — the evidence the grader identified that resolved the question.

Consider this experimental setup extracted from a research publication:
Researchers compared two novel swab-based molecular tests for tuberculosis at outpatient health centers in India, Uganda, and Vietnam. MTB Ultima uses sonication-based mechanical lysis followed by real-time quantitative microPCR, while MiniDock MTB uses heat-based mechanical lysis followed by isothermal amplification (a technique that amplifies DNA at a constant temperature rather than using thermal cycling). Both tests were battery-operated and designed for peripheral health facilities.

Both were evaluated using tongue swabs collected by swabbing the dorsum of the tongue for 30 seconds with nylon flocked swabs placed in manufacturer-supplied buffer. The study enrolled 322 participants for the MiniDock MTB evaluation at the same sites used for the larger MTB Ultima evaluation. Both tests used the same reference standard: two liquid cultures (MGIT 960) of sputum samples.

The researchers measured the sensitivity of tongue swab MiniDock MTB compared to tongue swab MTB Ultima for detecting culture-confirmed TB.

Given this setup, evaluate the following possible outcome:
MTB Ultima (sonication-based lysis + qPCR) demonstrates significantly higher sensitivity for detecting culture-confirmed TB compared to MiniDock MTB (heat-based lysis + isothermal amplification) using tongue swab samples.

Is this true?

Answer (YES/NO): NO